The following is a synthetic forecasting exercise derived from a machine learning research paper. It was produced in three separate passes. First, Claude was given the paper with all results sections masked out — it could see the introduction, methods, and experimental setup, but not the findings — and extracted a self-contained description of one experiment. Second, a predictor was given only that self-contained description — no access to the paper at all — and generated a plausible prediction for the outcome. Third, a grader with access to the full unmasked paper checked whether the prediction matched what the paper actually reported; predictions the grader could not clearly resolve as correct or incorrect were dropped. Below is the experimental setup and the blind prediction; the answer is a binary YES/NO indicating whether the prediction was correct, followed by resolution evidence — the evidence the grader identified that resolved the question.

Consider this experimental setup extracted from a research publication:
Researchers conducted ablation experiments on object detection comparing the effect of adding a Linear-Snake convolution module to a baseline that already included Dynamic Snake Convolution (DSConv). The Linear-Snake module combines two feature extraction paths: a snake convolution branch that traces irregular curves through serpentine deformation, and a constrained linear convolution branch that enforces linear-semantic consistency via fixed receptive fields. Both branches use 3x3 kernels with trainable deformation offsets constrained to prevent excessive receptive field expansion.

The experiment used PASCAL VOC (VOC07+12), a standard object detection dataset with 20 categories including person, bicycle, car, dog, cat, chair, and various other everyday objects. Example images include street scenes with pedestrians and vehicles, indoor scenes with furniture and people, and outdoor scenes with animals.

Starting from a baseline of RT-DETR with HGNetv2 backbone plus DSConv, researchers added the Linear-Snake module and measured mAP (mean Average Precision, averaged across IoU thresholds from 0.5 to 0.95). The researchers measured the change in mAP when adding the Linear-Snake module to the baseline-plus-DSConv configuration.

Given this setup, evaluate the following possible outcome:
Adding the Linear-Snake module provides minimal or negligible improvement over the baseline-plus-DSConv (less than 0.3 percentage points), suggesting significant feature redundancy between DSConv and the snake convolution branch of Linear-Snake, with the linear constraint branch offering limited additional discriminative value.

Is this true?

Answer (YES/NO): YES